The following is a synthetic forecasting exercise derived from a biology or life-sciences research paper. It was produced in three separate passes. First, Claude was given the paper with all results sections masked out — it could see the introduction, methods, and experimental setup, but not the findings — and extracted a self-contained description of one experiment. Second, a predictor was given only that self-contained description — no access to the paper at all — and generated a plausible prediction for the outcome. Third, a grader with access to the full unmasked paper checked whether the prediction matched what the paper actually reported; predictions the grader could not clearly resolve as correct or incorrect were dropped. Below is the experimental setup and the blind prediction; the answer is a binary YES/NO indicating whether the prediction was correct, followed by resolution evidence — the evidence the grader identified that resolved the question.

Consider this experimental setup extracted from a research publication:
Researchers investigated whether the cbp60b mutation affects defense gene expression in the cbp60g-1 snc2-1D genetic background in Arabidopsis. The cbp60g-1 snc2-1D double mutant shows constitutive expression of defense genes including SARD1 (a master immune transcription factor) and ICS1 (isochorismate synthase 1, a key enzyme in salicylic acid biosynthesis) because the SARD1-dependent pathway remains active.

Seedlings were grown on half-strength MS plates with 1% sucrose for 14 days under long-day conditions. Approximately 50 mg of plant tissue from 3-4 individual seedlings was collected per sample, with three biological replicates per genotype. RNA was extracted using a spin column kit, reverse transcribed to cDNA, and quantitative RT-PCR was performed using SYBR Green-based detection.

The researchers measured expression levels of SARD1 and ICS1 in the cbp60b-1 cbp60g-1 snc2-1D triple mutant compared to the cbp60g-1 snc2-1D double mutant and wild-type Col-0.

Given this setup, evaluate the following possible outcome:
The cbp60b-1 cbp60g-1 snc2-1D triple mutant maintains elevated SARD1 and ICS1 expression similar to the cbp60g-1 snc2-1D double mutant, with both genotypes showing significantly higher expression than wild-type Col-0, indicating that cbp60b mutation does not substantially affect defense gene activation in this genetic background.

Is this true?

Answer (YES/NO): NO